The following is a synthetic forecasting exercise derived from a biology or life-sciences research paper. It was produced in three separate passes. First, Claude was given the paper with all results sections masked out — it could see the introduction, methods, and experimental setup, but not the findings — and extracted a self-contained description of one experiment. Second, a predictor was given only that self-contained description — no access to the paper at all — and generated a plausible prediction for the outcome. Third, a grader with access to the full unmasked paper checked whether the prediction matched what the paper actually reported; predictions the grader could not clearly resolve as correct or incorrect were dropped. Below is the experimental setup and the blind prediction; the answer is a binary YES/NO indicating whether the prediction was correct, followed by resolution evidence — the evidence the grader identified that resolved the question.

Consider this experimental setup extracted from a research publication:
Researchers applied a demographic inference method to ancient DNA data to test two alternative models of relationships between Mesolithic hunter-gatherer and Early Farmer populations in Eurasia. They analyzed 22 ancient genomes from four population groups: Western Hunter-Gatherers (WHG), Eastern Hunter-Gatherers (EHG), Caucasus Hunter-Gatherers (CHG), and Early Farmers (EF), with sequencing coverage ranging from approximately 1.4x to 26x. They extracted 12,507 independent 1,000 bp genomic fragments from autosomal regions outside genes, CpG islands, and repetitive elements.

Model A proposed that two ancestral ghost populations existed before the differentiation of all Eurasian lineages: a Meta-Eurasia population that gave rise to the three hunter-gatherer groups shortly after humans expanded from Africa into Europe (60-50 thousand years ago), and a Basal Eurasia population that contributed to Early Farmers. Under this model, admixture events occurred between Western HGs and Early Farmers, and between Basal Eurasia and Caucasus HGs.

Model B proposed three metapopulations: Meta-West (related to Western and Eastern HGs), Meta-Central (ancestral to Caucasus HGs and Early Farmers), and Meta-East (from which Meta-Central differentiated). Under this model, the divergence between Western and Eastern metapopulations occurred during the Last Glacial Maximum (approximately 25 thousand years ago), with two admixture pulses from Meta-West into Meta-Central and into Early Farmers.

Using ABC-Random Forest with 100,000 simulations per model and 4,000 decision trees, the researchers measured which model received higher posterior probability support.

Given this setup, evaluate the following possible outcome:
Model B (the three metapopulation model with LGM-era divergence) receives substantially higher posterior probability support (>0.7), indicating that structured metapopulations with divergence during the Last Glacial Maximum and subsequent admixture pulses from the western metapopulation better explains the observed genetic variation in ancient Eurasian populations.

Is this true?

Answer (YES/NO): NO